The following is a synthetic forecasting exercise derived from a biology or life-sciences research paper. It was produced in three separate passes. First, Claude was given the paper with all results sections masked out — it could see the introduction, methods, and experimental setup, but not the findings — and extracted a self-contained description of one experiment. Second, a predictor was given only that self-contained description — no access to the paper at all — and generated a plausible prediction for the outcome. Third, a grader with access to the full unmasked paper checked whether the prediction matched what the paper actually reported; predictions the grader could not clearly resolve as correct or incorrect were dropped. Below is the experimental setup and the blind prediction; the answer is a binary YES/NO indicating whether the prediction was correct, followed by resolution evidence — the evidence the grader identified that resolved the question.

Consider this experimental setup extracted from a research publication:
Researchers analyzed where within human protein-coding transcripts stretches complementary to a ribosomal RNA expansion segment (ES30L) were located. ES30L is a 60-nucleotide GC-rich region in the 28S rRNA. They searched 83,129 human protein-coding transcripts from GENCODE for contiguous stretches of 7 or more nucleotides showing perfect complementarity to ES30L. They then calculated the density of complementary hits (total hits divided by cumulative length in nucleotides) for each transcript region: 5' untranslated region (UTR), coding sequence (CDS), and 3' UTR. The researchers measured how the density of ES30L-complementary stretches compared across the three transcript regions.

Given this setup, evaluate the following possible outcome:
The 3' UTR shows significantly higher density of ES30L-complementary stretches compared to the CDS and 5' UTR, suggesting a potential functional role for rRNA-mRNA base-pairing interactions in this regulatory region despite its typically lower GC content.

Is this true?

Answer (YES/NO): NO